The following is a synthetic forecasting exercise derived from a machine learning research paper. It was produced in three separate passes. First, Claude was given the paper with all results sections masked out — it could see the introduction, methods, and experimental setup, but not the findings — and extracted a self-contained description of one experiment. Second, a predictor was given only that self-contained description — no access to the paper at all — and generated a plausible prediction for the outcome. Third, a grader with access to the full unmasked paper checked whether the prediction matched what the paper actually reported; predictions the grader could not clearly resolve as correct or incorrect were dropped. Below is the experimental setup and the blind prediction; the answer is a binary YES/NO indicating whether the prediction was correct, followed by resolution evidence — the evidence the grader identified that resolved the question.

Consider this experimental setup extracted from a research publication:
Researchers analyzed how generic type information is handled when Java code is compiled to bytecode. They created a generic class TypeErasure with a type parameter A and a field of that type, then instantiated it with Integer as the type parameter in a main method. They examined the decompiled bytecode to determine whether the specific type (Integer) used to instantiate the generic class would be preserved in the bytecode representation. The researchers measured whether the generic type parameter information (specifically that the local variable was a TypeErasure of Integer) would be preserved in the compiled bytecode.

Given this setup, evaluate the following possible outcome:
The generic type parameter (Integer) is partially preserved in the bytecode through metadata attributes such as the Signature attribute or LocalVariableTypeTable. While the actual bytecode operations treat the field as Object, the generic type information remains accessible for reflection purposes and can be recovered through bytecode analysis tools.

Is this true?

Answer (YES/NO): NO